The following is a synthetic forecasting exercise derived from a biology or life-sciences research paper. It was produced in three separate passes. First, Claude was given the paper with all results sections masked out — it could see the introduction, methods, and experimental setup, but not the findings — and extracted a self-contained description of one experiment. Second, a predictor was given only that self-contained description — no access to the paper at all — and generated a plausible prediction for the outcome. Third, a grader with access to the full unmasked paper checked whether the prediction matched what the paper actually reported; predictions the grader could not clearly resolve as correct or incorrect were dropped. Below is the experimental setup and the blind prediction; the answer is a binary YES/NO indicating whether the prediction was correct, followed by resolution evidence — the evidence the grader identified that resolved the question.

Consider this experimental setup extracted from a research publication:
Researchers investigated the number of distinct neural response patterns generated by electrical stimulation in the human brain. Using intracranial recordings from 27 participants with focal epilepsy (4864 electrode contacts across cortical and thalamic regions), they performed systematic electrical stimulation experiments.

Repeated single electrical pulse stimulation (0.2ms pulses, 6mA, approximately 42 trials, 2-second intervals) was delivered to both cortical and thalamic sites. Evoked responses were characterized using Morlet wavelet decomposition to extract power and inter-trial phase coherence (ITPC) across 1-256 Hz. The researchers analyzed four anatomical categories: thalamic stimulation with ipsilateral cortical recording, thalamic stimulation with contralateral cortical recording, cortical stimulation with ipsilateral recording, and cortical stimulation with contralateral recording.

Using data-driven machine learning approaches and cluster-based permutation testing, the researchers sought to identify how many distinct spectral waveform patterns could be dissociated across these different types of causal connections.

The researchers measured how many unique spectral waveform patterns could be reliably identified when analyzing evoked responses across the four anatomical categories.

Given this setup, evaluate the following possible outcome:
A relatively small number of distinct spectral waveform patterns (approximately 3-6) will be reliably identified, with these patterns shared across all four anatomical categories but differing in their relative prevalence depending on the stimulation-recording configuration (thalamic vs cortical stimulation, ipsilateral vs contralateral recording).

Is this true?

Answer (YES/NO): NO